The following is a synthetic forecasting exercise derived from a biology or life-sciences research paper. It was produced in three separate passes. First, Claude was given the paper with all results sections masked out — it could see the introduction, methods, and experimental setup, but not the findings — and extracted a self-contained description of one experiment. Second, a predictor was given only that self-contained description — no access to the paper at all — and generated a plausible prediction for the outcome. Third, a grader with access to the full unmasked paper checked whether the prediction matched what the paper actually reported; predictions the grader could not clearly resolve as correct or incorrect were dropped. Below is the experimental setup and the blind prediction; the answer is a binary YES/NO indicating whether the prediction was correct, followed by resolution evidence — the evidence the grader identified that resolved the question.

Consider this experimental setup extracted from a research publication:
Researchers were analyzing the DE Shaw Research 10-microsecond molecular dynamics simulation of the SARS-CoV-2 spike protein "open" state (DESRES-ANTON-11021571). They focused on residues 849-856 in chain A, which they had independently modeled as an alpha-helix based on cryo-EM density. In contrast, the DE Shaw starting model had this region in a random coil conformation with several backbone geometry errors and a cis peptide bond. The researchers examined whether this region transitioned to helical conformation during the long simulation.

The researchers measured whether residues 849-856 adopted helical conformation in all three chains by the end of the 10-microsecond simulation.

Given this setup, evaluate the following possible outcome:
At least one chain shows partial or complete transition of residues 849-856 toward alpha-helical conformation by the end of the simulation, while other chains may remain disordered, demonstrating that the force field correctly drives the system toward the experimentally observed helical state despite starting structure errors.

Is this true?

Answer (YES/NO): YES